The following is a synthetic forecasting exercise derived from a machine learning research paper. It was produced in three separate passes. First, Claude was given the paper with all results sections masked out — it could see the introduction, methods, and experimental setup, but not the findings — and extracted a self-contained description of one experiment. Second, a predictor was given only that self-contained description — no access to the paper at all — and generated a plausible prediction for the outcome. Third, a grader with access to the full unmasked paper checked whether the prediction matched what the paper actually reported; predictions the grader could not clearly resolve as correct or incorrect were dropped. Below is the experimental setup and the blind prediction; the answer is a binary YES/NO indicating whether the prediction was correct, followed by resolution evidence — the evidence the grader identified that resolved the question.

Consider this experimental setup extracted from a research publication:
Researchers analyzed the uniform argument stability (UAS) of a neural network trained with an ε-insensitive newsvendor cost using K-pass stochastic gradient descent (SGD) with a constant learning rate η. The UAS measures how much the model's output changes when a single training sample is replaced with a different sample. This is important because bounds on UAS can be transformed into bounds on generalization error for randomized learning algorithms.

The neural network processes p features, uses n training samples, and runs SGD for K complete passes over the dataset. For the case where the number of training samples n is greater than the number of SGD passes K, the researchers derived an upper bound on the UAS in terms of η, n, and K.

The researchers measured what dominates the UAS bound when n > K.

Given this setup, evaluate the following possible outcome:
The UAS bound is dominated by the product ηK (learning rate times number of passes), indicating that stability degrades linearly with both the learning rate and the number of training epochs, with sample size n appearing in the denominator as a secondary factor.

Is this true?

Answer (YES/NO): NO